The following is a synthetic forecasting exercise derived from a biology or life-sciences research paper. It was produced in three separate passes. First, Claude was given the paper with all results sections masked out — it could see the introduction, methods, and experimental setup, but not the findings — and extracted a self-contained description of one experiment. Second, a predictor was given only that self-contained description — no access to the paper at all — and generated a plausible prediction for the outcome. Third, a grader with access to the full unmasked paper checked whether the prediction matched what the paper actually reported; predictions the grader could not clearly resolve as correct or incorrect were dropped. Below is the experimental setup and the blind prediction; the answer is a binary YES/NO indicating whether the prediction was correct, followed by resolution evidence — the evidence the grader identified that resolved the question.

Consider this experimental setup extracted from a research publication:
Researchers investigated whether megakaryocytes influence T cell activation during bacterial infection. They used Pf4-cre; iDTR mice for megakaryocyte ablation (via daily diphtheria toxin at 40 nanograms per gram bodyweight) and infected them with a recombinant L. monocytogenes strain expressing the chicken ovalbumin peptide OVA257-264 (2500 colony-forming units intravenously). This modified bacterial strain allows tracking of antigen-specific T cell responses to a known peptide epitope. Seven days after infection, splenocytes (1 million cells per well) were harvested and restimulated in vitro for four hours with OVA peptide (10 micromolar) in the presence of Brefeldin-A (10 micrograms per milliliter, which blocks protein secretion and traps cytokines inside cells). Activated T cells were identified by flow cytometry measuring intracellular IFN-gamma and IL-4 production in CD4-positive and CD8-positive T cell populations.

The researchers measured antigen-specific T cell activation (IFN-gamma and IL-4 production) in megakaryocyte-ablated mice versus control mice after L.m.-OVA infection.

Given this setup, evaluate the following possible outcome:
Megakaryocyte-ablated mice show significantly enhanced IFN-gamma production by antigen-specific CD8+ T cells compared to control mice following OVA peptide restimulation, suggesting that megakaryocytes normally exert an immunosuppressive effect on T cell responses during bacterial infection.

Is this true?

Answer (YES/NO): NO